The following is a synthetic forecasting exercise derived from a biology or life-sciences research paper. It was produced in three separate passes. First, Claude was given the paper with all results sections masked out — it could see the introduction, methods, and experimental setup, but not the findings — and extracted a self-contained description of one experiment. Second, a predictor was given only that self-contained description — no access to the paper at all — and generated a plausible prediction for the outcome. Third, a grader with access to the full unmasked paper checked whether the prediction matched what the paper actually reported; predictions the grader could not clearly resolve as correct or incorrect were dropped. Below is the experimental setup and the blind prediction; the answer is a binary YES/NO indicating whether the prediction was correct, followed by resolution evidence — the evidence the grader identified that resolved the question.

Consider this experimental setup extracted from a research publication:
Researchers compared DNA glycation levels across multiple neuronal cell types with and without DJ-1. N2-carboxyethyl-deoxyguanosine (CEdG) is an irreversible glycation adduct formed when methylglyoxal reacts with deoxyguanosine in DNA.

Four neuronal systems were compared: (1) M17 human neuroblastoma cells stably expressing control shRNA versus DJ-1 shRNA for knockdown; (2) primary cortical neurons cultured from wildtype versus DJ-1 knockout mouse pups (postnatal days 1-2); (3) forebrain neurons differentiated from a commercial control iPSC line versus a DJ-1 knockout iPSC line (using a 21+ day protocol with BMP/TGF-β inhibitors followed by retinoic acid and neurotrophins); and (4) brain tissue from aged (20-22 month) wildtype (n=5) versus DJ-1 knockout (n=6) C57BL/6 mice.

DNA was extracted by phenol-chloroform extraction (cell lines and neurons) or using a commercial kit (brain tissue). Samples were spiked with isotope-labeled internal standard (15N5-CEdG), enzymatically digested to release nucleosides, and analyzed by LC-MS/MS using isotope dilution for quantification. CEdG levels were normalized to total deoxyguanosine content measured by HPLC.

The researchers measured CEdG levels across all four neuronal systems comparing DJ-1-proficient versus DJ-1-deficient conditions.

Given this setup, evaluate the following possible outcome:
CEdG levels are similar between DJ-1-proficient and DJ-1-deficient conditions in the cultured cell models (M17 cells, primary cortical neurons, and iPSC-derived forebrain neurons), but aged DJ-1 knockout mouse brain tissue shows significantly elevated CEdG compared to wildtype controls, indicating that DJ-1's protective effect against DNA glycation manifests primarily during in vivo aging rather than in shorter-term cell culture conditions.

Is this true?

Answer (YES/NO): NO